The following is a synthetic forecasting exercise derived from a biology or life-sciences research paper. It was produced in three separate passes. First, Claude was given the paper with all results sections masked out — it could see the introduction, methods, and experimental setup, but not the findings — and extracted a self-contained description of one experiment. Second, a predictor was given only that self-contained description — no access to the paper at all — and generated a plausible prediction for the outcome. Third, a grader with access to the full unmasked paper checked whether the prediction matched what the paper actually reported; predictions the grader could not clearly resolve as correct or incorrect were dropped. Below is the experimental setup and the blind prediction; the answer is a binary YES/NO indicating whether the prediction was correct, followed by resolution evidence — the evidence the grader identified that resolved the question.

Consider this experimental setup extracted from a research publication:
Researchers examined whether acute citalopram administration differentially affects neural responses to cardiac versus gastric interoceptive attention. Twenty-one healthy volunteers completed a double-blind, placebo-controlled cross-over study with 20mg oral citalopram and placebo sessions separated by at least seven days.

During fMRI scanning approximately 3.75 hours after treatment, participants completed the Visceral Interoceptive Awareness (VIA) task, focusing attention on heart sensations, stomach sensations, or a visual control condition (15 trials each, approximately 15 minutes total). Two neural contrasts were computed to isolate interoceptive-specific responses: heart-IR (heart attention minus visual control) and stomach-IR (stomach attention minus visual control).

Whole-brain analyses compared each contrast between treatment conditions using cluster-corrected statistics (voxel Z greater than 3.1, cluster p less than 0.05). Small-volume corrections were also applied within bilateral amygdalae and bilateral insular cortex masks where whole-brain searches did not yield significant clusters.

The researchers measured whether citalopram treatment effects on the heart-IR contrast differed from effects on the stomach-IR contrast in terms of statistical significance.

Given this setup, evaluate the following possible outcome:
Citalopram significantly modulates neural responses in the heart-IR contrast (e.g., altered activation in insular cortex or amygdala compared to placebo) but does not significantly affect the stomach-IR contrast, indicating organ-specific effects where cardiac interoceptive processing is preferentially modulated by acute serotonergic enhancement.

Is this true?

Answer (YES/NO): NO